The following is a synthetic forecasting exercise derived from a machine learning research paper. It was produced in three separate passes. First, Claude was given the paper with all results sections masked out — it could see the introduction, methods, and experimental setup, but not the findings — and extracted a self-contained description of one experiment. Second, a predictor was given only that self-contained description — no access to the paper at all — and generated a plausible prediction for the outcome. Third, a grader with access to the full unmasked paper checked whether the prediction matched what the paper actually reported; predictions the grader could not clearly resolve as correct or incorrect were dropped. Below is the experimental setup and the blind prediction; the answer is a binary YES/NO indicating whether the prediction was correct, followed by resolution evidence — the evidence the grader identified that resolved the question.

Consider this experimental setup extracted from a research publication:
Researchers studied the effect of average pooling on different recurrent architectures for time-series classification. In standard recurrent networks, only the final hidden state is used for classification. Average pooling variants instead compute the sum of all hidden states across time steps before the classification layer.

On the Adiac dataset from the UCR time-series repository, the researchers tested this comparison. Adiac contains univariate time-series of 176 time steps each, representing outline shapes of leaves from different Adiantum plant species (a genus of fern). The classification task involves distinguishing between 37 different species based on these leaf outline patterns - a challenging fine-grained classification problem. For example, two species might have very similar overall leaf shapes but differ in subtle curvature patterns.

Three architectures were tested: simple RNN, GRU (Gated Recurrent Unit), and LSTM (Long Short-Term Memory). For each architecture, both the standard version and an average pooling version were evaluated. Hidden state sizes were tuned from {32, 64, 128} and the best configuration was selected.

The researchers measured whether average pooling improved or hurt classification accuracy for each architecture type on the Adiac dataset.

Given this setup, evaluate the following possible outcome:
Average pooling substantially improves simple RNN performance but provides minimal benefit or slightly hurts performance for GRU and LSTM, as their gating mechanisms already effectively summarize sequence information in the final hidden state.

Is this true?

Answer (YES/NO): NO